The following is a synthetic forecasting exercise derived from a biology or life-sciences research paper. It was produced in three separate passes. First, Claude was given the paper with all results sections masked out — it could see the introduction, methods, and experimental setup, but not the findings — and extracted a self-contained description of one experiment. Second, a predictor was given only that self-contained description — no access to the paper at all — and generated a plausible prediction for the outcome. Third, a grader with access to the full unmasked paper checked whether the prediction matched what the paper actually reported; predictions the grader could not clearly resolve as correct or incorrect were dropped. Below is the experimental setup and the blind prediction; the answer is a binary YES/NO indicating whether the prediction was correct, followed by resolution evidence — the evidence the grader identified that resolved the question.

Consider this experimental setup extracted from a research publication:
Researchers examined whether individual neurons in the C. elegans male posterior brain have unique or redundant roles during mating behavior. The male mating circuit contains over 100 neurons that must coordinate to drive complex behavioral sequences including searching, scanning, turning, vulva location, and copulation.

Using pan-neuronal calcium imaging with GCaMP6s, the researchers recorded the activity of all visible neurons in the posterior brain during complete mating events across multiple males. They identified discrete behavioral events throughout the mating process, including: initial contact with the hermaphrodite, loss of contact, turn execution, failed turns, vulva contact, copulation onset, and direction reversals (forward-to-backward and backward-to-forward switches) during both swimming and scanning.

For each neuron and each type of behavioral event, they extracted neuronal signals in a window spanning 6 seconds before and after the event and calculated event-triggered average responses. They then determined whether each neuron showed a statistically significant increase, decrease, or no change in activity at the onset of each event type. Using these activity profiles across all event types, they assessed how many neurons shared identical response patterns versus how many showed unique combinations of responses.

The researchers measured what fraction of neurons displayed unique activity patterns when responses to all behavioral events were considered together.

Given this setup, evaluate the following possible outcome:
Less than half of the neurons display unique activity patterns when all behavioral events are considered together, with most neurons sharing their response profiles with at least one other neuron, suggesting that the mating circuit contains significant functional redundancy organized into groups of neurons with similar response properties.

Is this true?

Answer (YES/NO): NO